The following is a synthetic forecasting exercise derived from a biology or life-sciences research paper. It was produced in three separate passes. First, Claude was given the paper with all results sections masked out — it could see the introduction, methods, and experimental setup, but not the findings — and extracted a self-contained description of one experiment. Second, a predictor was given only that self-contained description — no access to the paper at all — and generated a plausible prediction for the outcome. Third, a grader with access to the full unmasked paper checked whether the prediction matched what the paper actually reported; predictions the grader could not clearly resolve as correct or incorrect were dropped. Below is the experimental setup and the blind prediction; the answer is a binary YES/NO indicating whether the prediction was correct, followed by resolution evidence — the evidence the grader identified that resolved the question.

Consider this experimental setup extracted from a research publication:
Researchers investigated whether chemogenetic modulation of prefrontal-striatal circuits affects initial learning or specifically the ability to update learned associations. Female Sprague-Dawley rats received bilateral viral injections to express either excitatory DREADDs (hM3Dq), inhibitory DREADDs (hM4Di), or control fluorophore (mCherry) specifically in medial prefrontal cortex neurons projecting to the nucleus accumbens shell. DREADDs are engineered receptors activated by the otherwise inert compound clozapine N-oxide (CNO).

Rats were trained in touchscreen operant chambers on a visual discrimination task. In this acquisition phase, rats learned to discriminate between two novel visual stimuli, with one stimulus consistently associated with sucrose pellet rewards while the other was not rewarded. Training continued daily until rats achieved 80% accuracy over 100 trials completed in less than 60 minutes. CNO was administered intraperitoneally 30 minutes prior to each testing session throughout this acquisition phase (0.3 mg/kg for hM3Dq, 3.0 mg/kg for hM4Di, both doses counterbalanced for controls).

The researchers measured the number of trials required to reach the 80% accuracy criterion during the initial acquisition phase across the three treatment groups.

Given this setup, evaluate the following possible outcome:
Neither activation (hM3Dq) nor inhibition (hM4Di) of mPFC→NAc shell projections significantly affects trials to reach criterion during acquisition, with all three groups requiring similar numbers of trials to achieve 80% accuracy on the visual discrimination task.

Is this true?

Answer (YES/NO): YES